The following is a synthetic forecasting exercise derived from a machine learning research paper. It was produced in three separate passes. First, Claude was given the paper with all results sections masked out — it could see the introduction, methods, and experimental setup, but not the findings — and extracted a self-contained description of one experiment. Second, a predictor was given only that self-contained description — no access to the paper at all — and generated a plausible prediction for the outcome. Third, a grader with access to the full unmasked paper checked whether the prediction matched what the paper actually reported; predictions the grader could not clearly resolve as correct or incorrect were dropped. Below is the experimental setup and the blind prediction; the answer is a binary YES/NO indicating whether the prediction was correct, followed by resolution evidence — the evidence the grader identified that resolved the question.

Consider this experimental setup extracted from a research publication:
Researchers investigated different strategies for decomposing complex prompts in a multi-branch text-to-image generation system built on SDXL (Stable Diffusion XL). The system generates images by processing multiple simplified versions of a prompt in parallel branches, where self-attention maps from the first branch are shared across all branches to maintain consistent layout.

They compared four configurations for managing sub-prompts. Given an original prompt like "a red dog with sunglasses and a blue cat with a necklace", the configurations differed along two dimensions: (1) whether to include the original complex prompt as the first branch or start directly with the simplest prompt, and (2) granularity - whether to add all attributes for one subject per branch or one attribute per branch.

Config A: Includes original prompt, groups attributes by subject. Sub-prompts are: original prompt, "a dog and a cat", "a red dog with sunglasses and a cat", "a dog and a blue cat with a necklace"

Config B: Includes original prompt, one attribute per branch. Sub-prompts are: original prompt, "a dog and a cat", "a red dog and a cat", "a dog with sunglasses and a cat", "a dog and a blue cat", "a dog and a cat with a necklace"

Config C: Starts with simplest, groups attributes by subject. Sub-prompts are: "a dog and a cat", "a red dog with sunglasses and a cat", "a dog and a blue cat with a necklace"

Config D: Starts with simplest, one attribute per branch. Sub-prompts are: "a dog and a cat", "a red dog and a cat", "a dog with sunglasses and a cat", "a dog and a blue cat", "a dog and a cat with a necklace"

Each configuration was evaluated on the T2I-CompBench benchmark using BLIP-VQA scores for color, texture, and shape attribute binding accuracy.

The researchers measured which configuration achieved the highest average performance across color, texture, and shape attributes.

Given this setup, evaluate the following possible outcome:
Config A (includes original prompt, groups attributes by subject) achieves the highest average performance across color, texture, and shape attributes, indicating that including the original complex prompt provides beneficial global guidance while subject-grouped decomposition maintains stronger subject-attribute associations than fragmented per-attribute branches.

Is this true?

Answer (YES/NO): NO